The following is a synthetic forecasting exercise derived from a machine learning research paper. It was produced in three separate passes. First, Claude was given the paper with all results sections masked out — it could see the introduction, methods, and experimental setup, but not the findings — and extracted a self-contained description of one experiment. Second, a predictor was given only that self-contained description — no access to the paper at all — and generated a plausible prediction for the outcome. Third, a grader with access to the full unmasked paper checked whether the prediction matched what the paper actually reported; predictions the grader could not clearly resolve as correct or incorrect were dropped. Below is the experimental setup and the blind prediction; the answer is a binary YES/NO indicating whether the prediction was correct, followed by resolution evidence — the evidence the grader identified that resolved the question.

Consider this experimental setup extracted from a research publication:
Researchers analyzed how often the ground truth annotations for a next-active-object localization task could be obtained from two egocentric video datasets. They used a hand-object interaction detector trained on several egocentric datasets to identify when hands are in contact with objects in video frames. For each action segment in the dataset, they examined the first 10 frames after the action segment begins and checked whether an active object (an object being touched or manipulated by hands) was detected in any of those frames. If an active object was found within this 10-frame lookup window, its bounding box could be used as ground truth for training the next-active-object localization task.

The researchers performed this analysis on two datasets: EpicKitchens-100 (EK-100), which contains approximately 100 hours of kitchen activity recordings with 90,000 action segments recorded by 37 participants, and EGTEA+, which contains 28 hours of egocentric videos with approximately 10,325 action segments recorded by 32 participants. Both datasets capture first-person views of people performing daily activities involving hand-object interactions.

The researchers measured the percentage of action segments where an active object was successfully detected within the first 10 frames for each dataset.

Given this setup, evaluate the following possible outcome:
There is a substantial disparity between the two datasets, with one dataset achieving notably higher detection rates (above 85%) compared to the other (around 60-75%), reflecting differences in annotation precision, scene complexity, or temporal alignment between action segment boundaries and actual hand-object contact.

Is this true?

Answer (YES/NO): NO